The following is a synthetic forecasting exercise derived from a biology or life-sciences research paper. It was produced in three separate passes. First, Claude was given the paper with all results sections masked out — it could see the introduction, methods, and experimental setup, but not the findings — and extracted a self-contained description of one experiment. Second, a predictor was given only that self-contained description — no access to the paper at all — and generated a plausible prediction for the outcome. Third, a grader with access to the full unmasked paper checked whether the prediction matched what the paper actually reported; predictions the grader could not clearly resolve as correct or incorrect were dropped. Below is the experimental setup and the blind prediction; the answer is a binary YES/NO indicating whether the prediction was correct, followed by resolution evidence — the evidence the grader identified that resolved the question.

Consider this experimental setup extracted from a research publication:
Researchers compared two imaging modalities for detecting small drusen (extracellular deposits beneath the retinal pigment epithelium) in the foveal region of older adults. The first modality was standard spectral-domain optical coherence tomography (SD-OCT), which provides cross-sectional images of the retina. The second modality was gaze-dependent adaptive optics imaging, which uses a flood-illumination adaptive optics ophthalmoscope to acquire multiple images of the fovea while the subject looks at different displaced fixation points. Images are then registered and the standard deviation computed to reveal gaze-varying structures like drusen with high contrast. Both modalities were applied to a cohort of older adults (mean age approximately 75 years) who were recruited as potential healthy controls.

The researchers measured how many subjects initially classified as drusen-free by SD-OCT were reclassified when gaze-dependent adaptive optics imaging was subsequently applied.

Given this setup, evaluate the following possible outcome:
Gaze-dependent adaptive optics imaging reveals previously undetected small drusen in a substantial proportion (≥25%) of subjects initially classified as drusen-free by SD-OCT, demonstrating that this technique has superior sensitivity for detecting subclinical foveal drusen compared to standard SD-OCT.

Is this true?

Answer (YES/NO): YES